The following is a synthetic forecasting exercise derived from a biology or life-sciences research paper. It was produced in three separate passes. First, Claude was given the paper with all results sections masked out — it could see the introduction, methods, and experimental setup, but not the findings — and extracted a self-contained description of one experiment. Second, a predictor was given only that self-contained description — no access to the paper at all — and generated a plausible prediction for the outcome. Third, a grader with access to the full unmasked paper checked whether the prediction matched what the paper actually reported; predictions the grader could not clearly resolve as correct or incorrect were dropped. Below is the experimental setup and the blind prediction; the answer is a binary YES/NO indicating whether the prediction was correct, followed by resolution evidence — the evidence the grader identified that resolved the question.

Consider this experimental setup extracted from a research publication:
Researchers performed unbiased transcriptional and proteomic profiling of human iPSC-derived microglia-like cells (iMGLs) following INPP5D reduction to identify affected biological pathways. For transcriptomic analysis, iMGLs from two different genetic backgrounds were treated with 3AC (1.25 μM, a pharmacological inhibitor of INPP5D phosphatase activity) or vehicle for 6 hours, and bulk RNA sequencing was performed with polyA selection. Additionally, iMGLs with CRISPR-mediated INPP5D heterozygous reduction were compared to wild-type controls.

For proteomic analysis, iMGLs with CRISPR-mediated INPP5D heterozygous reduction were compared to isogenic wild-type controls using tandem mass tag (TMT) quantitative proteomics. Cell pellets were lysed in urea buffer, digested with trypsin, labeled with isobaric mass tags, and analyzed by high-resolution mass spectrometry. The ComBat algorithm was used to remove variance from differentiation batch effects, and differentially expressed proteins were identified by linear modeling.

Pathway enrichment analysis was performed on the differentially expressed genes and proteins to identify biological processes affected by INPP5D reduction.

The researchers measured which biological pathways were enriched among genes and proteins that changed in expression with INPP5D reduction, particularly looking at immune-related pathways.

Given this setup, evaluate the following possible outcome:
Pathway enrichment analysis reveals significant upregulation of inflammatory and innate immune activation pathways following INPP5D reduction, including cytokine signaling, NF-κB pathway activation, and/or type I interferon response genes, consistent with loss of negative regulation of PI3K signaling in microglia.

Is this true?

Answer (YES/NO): YES